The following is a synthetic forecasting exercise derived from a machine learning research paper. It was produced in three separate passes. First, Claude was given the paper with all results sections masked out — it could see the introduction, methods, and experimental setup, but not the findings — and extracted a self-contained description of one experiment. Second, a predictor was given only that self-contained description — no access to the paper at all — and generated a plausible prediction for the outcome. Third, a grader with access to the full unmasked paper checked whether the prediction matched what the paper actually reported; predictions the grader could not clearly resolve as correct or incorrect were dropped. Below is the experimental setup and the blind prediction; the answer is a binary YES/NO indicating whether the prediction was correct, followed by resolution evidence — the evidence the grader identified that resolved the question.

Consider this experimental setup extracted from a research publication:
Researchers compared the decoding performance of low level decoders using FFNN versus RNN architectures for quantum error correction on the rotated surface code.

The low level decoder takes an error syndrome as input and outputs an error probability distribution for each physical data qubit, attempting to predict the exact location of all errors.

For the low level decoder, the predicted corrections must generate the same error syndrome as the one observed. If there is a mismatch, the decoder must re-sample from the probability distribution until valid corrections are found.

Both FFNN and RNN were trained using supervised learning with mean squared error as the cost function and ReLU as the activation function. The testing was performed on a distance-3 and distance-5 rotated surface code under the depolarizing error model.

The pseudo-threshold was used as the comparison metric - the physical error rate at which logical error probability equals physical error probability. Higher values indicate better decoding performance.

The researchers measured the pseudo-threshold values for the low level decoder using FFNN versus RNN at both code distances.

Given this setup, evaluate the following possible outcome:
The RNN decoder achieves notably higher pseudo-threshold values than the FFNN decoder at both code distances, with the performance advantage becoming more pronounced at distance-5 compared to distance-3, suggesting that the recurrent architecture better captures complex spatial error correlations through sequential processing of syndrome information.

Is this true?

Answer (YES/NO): NO